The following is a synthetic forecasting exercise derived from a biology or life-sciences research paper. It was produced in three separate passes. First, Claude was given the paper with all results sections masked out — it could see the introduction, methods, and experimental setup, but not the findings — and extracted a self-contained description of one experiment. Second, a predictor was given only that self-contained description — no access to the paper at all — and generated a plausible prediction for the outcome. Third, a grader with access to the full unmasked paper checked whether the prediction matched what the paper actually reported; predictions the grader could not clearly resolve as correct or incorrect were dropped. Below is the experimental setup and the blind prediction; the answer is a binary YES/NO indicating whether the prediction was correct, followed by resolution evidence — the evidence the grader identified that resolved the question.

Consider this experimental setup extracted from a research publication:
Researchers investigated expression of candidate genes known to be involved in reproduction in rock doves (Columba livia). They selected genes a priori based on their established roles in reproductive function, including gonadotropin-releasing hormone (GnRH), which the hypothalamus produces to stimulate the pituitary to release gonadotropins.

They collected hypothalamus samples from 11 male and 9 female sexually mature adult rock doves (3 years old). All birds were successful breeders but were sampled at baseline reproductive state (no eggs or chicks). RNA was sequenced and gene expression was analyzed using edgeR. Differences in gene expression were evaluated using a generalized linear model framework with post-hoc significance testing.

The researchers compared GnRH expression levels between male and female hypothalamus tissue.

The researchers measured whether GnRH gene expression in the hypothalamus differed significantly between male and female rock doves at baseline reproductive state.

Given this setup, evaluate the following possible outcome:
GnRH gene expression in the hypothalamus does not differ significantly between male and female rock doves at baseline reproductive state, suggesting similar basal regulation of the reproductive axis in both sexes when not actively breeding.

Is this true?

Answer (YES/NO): YES